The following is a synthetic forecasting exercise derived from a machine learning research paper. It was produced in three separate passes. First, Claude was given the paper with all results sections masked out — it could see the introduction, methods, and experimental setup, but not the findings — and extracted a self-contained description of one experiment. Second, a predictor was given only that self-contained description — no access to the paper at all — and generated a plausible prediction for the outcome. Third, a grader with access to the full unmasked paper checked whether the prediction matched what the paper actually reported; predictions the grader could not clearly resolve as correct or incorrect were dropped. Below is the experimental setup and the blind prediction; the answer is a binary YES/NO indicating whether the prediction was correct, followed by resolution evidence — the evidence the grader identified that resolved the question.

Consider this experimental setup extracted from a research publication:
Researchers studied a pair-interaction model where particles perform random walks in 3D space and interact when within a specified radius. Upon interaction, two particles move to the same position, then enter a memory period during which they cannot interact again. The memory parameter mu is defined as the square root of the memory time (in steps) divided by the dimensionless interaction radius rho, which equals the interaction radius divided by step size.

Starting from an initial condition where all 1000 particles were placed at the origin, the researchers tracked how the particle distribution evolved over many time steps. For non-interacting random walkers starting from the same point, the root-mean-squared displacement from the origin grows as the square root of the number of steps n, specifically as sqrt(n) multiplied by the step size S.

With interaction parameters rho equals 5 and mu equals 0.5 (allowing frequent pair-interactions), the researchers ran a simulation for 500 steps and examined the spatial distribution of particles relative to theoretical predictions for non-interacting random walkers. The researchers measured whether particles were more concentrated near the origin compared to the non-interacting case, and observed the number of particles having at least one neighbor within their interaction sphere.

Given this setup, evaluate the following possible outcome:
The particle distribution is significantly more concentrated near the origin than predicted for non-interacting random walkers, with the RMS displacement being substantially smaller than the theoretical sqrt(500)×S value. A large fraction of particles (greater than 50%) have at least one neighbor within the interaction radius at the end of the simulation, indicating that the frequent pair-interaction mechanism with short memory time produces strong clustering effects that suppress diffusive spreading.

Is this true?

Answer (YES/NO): YES